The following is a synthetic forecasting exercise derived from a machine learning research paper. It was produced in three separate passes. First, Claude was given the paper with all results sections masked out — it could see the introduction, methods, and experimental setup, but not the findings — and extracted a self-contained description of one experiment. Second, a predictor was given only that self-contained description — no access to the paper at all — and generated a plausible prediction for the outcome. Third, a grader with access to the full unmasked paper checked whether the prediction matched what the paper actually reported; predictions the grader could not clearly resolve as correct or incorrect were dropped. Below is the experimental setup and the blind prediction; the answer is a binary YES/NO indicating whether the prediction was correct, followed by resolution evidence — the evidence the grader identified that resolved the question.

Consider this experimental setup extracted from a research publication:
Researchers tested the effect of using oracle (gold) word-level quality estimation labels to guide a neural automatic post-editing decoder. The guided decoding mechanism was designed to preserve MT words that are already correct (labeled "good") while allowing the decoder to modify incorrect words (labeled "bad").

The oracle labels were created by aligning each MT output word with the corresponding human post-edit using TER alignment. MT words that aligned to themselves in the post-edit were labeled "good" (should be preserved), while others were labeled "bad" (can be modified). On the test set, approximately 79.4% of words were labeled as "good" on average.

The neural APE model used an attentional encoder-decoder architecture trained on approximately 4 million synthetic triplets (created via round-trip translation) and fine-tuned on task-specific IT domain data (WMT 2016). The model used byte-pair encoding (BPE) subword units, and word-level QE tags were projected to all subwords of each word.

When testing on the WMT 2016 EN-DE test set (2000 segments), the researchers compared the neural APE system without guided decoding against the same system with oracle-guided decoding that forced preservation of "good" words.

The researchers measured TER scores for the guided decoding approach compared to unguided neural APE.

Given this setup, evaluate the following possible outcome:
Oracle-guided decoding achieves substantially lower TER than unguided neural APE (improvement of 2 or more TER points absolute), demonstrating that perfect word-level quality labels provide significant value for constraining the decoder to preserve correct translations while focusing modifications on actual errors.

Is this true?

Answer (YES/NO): NO